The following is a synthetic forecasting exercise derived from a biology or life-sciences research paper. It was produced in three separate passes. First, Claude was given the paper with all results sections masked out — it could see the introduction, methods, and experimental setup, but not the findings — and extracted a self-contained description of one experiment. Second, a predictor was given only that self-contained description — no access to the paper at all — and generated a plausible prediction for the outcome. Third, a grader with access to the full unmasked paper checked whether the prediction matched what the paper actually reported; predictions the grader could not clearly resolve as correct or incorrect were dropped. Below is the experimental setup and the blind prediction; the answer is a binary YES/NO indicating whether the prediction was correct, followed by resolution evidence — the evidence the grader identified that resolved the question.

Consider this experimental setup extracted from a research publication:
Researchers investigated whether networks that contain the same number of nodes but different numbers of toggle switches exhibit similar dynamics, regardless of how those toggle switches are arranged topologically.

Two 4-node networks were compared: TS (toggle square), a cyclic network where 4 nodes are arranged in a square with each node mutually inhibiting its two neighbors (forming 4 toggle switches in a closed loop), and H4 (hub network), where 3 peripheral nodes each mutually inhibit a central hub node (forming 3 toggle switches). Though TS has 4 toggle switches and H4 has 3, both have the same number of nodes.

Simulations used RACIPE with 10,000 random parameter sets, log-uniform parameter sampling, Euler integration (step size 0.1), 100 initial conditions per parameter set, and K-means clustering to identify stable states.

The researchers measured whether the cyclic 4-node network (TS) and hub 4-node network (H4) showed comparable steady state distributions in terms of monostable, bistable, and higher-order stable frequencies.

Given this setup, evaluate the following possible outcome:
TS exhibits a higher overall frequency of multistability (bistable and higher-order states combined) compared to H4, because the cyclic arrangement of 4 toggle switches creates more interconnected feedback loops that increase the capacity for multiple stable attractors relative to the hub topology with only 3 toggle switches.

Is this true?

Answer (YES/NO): YES